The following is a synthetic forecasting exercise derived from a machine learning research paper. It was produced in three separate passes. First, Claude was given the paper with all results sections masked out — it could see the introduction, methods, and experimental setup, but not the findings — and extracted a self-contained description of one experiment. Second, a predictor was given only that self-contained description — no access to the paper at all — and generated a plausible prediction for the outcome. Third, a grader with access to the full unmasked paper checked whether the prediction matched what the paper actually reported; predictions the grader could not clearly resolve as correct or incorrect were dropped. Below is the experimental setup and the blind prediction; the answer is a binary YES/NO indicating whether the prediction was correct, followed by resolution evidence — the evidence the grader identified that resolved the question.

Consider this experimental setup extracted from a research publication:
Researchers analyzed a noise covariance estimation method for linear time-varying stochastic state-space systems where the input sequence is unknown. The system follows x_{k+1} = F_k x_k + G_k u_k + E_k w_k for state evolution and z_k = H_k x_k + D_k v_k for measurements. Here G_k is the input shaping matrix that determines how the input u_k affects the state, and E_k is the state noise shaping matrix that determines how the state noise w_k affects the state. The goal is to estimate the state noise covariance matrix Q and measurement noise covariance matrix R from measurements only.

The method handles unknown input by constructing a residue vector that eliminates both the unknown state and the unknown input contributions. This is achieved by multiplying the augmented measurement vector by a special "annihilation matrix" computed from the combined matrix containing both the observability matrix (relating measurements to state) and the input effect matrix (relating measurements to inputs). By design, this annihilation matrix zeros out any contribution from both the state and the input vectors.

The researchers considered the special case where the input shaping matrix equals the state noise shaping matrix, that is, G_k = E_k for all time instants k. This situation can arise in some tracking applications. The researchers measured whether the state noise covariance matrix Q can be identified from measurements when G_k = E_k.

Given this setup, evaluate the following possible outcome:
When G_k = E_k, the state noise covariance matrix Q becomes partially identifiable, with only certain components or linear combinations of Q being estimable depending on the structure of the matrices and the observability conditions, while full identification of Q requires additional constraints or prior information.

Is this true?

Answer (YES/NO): NO